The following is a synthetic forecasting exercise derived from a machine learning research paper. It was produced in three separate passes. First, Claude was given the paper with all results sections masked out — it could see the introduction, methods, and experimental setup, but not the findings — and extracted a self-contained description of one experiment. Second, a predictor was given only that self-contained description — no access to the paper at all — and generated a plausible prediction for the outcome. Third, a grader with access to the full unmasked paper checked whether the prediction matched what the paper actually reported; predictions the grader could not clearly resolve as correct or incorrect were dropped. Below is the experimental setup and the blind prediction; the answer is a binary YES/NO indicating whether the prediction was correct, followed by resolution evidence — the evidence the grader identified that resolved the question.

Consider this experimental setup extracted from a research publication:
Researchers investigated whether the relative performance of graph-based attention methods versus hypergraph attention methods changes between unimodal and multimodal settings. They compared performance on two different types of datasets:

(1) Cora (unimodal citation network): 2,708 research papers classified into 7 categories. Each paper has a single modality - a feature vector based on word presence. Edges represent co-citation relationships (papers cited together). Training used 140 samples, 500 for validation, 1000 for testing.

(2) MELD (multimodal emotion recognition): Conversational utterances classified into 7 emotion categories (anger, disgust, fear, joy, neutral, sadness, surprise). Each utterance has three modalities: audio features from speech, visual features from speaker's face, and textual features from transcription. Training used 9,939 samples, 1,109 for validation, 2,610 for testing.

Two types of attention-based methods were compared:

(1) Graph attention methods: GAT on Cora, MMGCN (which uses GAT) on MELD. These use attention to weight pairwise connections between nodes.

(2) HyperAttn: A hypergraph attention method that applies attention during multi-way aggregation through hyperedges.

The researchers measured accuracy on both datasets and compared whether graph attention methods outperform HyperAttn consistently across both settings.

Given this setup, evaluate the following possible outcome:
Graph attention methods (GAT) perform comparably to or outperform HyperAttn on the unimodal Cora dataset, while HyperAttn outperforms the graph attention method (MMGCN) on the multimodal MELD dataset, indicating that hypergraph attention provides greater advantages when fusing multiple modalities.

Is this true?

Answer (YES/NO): YES